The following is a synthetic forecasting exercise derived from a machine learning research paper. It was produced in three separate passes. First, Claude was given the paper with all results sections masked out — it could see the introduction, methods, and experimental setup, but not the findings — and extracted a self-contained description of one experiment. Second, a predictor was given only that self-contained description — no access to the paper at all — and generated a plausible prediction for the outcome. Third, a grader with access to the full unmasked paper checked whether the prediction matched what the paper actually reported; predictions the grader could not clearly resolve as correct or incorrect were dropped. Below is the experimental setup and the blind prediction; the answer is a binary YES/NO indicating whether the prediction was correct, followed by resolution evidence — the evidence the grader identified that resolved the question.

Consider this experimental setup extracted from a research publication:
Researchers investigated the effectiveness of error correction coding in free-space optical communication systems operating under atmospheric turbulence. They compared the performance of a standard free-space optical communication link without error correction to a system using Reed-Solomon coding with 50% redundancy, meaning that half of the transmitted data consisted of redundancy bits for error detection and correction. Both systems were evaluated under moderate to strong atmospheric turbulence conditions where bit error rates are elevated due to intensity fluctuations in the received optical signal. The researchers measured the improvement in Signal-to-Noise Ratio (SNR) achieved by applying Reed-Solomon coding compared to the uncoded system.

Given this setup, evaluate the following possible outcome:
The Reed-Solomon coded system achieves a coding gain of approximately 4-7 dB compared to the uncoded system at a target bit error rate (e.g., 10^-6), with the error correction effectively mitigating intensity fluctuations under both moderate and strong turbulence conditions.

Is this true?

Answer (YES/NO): YES